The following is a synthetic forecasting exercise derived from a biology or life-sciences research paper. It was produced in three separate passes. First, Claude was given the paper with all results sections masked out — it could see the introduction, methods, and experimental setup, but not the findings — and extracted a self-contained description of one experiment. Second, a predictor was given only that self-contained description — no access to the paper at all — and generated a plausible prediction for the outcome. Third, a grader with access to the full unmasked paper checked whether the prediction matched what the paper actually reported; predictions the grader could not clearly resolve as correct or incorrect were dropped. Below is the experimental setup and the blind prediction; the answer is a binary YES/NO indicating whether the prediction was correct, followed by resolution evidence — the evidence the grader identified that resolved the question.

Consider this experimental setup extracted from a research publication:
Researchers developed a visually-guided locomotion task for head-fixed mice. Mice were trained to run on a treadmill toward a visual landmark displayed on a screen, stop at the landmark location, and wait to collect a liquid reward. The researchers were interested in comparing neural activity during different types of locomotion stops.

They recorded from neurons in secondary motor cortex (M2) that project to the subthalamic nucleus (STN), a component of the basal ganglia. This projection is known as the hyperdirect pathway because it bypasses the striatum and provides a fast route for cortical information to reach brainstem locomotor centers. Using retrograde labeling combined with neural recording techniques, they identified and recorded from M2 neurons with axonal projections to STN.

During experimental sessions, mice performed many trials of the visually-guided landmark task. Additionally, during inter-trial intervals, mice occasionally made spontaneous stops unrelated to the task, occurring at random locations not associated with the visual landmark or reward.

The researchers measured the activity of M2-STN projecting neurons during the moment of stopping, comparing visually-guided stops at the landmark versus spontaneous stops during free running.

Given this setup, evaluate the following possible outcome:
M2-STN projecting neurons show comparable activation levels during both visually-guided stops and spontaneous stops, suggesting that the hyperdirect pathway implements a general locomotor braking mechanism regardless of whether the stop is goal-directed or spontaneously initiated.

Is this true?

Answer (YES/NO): NO